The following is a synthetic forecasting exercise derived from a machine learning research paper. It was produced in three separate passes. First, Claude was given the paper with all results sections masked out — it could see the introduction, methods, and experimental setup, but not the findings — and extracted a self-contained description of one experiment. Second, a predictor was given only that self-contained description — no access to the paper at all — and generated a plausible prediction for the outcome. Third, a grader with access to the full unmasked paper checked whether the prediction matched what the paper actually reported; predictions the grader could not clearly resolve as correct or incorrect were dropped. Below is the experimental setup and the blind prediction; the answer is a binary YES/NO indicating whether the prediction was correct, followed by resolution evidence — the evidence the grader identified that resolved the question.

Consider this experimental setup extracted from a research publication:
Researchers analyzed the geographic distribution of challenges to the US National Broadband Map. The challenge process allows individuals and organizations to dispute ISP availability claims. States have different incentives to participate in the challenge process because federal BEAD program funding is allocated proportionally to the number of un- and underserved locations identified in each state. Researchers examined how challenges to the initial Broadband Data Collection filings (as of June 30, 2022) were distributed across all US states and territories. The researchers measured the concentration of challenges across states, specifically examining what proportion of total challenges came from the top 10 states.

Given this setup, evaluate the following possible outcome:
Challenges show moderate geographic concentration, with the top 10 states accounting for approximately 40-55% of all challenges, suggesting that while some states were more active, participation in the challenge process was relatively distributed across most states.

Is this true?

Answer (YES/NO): NO